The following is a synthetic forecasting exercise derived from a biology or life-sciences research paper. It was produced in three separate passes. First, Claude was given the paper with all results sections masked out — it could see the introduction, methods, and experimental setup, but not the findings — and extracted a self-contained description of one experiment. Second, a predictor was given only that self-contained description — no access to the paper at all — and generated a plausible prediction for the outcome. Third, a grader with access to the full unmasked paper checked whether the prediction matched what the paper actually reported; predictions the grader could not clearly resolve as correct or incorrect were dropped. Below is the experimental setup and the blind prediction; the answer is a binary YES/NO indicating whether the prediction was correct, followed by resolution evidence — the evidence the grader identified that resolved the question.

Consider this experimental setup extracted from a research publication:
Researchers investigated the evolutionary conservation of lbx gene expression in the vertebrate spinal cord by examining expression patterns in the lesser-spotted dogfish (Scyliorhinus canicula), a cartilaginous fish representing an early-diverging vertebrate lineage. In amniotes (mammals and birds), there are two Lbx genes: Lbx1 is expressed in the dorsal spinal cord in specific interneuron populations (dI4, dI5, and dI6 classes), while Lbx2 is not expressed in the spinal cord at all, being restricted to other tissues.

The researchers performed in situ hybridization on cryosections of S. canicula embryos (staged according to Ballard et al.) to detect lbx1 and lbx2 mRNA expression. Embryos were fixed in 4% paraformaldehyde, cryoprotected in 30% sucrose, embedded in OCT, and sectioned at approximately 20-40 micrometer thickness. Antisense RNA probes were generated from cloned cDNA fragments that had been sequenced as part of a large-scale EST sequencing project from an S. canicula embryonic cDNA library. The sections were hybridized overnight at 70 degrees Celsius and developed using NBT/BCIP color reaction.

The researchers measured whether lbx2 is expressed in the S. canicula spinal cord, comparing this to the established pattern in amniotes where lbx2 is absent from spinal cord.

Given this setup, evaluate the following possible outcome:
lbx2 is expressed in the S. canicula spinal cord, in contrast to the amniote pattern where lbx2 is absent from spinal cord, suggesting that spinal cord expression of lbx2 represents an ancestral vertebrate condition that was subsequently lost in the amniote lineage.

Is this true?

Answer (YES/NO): NO